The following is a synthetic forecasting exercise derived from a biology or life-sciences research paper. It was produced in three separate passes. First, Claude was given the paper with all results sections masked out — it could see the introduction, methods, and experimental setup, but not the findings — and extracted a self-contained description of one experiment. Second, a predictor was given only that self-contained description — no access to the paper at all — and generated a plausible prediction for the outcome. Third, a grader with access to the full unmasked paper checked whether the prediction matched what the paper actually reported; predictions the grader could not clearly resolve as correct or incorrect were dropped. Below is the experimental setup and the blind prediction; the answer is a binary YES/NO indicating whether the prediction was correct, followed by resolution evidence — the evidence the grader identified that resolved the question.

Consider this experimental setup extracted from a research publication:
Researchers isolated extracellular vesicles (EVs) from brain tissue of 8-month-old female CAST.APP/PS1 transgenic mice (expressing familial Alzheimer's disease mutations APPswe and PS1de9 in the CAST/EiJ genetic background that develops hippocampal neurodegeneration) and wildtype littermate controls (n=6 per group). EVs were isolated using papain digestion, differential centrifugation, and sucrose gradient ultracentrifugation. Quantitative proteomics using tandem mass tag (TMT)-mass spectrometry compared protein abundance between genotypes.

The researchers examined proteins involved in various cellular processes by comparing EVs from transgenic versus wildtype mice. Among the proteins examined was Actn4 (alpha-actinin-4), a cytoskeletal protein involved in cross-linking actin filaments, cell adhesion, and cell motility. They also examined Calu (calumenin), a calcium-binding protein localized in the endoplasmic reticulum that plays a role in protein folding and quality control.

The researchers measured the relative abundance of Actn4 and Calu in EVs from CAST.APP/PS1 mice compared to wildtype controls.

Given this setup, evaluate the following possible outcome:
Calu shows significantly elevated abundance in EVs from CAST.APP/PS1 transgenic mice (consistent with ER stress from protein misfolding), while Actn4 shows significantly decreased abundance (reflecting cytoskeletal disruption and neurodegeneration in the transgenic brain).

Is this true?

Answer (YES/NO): NO